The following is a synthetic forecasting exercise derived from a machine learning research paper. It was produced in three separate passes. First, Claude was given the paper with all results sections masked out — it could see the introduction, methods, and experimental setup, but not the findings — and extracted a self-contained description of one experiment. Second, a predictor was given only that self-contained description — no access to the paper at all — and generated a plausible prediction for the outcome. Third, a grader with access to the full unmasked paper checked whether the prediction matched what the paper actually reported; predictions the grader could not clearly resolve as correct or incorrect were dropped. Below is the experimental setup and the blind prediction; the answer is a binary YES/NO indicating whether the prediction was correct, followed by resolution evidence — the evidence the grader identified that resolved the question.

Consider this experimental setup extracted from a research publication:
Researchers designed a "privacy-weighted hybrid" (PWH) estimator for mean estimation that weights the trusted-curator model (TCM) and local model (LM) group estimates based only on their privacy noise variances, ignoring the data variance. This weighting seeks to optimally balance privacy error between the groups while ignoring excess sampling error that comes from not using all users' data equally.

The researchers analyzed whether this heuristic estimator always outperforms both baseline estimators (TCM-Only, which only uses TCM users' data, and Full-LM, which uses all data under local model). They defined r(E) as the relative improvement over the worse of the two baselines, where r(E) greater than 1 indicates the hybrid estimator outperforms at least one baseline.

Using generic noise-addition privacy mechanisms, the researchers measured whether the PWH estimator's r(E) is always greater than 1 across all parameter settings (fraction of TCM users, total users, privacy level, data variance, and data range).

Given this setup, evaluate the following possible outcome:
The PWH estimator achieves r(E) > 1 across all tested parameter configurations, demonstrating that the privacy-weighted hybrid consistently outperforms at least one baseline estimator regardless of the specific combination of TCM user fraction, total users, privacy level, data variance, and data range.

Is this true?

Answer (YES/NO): YES